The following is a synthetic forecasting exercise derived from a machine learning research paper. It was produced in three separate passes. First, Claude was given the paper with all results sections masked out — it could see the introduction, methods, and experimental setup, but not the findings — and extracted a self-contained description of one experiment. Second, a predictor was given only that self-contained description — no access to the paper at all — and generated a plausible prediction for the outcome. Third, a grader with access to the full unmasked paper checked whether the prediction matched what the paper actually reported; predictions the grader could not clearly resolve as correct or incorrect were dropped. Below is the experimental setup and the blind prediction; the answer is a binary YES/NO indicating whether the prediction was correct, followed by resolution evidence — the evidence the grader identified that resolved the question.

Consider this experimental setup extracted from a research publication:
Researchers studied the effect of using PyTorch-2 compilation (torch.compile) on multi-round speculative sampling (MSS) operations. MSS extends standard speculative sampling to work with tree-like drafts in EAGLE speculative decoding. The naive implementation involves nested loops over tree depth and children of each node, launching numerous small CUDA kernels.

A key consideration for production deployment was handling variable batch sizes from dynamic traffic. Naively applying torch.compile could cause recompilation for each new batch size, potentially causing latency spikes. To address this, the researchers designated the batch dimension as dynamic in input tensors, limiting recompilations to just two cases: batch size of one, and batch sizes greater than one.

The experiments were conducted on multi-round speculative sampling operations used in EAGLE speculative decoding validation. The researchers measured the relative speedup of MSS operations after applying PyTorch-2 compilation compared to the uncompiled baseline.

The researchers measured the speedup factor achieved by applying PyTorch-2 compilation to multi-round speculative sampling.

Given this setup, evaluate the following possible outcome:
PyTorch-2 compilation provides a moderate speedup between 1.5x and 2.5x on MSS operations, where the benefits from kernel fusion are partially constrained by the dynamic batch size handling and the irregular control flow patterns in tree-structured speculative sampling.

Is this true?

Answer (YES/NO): YES